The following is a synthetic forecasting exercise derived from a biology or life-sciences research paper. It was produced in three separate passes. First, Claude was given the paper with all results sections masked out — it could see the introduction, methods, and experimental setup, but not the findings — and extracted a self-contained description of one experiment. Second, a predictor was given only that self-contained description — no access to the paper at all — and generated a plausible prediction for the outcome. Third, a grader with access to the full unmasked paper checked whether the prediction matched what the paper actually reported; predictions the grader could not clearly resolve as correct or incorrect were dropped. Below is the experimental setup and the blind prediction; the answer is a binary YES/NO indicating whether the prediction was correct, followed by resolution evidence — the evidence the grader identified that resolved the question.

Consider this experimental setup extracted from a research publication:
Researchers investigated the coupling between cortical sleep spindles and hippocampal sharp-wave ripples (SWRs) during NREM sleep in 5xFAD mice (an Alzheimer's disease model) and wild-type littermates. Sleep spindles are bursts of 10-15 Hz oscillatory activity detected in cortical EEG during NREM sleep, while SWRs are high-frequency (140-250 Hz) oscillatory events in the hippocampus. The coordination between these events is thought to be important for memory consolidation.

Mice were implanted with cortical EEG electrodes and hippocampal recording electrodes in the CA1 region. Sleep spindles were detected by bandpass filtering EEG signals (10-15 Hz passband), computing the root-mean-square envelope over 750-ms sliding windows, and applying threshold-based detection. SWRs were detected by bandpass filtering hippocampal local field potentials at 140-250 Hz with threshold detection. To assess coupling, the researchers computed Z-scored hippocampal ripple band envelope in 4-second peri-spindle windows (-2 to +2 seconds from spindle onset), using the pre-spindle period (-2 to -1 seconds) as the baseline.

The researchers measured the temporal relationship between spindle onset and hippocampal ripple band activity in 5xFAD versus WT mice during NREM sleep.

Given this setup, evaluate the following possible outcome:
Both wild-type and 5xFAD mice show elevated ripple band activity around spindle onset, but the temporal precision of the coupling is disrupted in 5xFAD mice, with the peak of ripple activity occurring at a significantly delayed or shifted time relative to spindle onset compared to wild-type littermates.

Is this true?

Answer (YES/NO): NO